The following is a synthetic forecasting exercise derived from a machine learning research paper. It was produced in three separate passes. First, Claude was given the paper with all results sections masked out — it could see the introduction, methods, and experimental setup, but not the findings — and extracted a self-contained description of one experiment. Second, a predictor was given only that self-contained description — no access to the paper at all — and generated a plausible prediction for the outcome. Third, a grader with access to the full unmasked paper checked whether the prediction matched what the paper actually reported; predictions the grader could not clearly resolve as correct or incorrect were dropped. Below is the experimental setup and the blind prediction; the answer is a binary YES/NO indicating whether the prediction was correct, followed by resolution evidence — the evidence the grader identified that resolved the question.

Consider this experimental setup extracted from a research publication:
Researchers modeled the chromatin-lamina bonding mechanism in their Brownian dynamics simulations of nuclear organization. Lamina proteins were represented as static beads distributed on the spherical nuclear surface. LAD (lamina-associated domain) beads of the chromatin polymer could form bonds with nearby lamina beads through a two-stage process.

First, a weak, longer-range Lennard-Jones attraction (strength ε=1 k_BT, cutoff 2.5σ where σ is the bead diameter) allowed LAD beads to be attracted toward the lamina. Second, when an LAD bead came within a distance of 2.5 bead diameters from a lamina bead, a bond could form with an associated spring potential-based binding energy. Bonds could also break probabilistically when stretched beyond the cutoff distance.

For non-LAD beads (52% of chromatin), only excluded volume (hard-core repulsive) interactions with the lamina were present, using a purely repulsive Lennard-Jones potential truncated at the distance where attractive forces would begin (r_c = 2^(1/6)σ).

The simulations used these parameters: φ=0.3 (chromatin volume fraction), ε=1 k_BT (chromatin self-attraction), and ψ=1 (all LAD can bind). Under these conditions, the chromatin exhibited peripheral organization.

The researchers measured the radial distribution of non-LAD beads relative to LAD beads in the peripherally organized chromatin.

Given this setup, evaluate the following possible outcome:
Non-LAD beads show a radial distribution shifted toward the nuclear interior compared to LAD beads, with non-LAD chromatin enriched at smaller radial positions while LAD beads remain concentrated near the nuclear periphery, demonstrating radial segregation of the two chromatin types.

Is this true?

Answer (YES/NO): YES